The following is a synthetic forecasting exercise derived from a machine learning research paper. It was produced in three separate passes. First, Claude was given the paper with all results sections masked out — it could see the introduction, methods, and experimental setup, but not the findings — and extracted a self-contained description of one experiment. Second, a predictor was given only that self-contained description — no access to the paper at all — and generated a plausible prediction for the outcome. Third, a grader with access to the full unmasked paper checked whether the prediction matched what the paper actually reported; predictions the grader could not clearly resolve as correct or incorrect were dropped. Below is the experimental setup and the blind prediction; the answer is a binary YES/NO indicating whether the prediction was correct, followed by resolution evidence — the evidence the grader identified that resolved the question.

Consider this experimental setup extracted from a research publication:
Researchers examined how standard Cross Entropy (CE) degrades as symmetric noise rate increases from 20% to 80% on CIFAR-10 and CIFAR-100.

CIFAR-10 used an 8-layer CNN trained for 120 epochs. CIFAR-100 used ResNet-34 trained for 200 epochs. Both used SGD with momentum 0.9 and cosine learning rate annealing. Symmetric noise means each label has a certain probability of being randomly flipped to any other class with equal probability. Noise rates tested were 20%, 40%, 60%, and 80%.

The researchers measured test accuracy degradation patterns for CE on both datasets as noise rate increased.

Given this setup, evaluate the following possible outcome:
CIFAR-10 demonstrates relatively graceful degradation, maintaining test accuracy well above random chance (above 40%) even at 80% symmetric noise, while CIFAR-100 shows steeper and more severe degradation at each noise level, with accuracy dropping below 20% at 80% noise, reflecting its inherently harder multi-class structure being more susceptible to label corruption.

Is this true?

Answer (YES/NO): NO